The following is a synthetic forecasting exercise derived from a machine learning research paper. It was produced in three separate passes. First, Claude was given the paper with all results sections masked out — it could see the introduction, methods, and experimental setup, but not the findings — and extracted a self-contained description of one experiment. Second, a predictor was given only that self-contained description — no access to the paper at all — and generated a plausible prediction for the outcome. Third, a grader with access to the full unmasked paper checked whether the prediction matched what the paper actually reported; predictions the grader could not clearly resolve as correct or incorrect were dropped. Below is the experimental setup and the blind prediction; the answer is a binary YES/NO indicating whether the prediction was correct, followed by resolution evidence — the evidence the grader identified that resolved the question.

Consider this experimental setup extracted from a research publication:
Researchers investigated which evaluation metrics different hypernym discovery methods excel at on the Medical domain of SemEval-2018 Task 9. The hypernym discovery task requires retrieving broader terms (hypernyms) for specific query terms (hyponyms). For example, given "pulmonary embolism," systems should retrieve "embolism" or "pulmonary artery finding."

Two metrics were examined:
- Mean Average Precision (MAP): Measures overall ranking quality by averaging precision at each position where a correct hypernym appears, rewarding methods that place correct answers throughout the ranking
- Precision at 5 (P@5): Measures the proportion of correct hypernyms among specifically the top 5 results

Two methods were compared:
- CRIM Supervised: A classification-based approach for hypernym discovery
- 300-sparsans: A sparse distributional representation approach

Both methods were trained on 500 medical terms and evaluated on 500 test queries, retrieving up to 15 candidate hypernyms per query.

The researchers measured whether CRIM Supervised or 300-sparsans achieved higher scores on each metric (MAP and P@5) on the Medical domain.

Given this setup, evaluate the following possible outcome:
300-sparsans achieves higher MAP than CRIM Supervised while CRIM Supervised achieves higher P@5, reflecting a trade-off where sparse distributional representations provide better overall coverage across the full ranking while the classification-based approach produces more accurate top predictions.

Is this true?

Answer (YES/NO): NO